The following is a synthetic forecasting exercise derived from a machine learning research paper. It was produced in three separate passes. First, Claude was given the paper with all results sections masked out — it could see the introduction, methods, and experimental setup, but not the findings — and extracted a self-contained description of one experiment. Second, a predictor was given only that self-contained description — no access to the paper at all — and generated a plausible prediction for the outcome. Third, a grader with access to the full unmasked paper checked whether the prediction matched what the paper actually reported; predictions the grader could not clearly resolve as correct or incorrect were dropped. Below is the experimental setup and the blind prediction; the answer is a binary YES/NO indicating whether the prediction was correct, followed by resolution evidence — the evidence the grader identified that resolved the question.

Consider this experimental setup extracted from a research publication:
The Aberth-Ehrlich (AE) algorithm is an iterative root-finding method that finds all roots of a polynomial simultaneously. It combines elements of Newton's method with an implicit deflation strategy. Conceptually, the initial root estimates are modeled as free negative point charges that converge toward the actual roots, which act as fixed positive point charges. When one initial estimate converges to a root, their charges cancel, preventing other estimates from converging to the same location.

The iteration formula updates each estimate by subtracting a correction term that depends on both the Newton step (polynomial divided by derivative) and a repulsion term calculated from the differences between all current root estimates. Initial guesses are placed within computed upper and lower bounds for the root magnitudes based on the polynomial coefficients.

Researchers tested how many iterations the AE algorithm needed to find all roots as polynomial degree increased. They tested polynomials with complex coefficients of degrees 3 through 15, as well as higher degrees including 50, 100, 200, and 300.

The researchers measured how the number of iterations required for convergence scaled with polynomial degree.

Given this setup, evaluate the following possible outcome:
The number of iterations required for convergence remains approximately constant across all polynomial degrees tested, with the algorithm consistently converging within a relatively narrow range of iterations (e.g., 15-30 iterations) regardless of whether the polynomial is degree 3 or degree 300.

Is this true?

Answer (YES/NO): NO